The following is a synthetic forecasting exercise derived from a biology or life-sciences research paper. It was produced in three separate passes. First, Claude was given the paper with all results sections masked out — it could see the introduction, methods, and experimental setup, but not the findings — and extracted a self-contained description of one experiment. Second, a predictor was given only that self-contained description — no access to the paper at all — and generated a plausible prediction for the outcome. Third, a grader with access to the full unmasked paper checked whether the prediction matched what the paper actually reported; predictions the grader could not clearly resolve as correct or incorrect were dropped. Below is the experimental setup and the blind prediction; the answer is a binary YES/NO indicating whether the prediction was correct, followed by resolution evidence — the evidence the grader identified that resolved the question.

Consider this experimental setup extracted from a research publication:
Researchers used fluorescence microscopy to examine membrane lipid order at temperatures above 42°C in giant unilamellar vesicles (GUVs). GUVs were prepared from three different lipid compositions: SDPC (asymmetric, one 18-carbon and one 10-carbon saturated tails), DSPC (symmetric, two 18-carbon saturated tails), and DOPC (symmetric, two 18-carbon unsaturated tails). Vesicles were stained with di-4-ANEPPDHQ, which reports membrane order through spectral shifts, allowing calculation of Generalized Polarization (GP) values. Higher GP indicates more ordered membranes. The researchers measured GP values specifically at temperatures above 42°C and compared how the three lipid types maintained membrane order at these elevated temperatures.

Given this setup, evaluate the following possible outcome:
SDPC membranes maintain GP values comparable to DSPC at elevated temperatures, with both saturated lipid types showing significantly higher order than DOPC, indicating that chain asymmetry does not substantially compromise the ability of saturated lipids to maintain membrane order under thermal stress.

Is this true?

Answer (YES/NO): NO